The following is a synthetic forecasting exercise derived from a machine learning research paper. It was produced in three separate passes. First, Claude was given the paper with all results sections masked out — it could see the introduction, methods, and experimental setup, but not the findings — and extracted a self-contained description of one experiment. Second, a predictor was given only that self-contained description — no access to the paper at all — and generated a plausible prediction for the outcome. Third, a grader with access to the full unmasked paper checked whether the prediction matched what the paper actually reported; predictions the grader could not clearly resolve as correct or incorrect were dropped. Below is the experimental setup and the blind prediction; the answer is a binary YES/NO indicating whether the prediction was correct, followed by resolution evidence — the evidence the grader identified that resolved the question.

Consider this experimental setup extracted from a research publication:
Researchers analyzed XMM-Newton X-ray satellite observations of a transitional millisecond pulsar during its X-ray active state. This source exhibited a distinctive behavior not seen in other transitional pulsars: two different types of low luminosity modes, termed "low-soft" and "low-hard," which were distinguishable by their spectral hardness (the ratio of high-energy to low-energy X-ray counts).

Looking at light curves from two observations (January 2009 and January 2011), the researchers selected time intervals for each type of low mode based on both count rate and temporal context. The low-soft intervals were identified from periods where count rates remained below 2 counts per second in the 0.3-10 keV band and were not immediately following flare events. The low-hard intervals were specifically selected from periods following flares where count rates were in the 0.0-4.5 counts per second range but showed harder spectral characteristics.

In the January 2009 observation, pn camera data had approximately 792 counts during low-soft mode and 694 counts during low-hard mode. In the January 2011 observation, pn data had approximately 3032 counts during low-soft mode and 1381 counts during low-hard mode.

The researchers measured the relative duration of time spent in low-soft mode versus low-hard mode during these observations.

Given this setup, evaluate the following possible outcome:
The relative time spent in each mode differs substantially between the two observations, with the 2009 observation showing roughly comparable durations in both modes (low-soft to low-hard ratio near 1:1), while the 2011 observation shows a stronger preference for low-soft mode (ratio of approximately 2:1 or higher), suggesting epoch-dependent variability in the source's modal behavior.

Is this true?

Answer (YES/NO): NO